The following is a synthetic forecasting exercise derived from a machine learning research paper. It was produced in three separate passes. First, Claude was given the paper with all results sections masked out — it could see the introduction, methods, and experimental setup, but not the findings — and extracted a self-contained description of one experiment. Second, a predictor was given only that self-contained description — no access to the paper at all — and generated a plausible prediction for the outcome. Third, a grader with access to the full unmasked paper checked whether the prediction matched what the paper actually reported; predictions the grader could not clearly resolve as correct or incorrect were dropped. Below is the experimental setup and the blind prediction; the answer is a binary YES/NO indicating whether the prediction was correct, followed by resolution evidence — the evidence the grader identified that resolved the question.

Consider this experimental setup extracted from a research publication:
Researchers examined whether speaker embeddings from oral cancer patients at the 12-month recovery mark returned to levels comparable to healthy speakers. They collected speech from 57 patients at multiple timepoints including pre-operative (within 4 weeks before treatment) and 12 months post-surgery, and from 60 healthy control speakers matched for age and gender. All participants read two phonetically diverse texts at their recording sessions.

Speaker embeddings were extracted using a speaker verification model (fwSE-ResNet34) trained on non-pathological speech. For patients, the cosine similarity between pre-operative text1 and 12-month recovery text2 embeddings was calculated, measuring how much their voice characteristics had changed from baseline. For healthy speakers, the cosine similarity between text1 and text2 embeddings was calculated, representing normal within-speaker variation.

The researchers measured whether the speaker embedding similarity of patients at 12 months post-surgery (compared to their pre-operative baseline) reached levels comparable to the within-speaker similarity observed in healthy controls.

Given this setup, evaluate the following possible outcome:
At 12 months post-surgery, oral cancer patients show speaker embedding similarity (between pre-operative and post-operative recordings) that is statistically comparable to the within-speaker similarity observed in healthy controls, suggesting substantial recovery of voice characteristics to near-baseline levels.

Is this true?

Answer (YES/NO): NO